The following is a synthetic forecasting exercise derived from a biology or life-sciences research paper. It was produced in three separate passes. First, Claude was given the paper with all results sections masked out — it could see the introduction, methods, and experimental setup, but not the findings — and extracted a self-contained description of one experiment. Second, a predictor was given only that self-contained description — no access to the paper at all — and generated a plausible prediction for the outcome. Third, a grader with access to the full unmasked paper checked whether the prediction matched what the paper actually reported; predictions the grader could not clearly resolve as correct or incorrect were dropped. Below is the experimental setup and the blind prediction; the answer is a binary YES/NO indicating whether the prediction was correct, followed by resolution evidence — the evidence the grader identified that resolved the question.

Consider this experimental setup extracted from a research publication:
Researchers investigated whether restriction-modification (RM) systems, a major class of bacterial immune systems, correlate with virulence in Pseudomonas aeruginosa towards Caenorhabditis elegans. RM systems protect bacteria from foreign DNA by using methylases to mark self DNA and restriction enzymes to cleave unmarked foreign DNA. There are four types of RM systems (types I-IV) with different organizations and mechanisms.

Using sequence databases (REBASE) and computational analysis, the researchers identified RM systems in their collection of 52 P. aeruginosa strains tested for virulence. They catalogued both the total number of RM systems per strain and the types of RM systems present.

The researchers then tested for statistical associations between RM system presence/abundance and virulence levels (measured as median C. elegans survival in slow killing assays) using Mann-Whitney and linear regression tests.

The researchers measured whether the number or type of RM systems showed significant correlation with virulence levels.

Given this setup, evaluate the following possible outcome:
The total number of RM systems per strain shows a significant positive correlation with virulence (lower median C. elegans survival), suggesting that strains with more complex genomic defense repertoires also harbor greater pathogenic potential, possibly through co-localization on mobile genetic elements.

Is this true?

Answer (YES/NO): NO